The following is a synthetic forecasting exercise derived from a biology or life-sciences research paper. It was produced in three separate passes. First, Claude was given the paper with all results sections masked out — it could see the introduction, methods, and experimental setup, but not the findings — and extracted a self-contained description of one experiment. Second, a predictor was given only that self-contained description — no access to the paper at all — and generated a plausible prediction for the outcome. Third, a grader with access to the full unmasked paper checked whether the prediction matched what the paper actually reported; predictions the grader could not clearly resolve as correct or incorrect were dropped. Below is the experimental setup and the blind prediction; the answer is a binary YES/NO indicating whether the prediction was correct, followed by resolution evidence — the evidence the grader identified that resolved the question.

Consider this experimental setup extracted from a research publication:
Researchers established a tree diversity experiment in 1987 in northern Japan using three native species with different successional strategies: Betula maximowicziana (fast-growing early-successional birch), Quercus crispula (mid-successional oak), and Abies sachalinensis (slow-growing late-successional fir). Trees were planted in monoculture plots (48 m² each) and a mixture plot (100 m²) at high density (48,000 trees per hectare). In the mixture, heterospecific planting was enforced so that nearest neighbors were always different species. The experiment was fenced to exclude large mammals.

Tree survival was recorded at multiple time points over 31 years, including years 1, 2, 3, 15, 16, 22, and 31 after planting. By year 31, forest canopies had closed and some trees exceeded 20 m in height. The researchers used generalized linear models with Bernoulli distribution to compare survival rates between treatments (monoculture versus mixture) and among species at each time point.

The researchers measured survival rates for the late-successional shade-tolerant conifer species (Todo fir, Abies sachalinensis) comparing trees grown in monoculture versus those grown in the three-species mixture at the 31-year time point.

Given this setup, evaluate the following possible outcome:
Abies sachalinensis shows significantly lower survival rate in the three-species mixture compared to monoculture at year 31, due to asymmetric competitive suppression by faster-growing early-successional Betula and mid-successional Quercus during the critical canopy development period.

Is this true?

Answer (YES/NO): NO